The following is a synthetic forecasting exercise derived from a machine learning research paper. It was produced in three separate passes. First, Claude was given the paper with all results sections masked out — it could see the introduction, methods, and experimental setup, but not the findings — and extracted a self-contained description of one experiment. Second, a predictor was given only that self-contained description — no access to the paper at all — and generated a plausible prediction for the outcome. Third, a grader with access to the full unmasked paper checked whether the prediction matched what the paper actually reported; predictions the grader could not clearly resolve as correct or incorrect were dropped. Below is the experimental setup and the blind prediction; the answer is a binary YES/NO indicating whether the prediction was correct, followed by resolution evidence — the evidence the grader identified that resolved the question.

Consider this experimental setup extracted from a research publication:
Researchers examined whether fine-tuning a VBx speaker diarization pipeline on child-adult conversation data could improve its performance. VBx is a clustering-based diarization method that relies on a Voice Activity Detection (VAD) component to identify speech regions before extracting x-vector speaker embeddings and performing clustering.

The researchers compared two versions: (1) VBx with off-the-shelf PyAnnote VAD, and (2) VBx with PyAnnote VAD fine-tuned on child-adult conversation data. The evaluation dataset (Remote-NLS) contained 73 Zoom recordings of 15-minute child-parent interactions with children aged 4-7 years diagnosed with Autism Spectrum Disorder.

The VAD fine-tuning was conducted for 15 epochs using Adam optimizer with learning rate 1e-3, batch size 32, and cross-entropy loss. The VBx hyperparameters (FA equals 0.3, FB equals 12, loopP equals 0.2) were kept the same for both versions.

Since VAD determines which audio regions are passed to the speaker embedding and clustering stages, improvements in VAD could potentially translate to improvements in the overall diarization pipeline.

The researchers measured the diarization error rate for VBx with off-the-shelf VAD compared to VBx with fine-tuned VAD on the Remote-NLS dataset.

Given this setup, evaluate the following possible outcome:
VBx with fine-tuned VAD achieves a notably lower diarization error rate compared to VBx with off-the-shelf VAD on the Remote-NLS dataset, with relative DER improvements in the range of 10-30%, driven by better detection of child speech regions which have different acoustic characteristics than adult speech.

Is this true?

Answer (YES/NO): YES